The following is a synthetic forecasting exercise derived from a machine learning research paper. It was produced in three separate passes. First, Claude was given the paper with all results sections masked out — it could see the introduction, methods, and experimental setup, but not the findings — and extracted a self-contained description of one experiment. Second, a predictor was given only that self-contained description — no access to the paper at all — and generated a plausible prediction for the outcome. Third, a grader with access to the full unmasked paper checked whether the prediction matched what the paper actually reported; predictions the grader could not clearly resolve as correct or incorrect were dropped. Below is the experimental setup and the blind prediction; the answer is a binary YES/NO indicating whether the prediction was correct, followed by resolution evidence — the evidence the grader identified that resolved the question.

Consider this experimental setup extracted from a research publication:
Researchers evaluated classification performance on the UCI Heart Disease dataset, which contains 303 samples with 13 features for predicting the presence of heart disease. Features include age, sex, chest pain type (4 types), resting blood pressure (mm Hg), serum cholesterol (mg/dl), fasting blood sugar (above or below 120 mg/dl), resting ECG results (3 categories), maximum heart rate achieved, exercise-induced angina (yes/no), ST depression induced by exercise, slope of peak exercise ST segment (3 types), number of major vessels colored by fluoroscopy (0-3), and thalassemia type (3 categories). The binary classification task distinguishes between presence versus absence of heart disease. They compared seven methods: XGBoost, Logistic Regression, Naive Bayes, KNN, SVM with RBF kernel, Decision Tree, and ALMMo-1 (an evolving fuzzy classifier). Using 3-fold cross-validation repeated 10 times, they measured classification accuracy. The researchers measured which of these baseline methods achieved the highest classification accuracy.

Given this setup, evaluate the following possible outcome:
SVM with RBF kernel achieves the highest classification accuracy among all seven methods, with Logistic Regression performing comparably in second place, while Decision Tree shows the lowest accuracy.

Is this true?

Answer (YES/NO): NO